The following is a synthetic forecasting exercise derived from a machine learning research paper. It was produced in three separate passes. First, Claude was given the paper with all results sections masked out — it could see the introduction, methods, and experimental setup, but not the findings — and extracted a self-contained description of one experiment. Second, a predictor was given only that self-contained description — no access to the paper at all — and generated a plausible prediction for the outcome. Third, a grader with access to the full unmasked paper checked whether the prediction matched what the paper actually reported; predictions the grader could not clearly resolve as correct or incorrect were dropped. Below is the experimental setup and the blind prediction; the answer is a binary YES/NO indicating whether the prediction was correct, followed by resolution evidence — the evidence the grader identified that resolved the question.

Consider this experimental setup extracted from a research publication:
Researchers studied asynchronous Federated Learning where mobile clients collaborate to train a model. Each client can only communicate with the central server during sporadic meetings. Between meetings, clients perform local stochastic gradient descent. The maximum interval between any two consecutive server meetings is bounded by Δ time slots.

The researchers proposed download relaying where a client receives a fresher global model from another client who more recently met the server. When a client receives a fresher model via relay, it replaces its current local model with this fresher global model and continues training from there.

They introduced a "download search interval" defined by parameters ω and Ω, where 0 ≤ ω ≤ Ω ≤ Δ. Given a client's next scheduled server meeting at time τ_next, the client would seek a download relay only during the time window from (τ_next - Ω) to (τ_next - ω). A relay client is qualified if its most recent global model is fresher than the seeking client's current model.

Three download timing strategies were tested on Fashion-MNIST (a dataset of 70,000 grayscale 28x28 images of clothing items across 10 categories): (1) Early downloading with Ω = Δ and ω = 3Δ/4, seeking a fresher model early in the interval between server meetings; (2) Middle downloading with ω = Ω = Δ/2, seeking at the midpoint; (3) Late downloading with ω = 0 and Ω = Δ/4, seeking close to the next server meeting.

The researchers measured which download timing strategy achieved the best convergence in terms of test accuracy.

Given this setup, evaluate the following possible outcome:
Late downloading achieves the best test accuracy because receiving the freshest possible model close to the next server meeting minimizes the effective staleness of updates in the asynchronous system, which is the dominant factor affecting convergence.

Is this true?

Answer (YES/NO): NO